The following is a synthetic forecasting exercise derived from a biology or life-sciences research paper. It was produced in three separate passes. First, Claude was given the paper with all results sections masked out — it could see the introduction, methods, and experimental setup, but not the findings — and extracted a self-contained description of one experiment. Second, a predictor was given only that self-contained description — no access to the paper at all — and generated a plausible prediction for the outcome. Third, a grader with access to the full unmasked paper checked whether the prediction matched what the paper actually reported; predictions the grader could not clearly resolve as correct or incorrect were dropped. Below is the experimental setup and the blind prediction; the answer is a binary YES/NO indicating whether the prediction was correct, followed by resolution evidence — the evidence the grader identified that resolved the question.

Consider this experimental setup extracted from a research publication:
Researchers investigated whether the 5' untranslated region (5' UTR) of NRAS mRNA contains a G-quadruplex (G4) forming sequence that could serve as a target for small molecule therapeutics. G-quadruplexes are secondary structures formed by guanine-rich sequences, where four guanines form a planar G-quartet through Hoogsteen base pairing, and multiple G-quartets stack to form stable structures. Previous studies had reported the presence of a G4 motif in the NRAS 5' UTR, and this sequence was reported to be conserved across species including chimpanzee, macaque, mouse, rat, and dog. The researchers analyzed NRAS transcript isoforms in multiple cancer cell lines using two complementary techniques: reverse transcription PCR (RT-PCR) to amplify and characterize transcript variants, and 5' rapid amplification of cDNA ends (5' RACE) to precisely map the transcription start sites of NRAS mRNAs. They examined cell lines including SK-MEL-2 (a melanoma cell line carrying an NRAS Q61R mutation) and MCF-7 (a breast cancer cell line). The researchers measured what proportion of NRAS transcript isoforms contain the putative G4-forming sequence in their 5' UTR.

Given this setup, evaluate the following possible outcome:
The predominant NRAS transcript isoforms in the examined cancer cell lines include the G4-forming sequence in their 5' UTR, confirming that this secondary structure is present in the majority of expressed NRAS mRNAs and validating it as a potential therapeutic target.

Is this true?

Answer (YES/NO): NO